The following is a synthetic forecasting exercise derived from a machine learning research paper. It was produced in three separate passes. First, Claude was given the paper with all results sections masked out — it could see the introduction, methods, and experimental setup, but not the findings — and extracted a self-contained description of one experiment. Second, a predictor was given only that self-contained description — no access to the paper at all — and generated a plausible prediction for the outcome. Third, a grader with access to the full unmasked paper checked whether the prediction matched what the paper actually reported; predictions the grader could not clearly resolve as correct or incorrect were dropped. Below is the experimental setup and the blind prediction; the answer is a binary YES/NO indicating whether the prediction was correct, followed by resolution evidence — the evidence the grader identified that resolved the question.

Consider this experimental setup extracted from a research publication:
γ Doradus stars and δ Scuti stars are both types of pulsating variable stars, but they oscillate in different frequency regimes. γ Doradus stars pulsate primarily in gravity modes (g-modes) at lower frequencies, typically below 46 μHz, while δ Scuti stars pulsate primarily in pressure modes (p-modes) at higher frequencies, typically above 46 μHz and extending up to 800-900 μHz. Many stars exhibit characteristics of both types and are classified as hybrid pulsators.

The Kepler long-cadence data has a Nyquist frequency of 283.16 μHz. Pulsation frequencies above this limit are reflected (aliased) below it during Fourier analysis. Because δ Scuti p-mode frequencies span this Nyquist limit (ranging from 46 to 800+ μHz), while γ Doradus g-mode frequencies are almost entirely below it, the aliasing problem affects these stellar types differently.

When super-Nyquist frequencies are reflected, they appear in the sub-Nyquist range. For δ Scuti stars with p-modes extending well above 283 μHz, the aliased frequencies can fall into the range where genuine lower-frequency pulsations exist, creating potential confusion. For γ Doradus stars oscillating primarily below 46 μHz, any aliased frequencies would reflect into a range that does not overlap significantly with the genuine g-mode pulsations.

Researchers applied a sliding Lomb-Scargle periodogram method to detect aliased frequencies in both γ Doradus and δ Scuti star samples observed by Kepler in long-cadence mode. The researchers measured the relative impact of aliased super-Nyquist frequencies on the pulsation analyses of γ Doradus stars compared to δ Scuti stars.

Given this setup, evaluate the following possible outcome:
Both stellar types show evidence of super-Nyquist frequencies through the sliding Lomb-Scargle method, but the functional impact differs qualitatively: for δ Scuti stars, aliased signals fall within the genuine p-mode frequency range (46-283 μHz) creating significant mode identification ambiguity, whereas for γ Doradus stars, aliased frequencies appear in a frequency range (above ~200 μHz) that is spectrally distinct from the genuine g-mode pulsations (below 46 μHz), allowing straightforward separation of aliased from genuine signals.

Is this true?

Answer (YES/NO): YES